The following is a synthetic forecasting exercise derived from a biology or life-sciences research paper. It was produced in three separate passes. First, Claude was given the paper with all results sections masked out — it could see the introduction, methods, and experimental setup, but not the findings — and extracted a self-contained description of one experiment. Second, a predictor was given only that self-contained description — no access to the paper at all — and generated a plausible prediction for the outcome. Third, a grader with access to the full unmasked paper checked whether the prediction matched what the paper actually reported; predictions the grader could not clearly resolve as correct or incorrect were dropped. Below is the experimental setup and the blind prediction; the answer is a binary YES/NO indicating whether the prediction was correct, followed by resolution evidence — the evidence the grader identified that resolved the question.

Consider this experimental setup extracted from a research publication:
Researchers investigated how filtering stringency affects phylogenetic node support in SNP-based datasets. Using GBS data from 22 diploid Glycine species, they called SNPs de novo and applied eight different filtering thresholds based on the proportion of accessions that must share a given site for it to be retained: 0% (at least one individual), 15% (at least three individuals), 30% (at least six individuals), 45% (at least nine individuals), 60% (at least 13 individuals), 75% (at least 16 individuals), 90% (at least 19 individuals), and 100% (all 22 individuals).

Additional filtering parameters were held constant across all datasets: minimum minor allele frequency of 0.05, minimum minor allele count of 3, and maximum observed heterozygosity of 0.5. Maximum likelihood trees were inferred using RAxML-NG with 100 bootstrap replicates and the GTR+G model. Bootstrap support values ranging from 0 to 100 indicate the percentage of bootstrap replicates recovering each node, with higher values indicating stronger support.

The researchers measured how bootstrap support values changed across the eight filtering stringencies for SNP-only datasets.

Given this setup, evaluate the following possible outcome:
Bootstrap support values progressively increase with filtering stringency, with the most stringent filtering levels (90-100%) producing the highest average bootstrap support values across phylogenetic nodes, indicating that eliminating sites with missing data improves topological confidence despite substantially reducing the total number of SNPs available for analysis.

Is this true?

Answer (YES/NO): NO